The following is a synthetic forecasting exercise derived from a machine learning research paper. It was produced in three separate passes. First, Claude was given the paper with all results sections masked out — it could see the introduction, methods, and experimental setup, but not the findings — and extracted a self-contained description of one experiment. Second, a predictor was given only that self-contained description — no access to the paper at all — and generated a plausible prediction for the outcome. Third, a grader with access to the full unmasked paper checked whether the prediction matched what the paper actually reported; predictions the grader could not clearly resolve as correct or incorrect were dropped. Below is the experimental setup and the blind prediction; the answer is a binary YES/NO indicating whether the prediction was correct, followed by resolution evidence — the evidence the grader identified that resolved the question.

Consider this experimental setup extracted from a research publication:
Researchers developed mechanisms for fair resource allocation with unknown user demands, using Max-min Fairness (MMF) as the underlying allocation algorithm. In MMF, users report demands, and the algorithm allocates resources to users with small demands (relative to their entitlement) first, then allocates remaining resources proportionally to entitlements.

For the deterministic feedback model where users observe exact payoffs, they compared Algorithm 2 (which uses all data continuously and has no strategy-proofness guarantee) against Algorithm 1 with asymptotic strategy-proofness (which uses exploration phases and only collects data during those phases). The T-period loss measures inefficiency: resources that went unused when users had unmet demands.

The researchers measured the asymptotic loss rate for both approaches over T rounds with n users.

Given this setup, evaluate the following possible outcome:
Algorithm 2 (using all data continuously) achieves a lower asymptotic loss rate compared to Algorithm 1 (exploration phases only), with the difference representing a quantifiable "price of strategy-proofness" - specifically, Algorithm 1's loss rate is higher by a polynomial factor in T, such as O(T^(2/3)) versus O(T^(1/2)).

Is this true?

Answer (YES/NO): NO